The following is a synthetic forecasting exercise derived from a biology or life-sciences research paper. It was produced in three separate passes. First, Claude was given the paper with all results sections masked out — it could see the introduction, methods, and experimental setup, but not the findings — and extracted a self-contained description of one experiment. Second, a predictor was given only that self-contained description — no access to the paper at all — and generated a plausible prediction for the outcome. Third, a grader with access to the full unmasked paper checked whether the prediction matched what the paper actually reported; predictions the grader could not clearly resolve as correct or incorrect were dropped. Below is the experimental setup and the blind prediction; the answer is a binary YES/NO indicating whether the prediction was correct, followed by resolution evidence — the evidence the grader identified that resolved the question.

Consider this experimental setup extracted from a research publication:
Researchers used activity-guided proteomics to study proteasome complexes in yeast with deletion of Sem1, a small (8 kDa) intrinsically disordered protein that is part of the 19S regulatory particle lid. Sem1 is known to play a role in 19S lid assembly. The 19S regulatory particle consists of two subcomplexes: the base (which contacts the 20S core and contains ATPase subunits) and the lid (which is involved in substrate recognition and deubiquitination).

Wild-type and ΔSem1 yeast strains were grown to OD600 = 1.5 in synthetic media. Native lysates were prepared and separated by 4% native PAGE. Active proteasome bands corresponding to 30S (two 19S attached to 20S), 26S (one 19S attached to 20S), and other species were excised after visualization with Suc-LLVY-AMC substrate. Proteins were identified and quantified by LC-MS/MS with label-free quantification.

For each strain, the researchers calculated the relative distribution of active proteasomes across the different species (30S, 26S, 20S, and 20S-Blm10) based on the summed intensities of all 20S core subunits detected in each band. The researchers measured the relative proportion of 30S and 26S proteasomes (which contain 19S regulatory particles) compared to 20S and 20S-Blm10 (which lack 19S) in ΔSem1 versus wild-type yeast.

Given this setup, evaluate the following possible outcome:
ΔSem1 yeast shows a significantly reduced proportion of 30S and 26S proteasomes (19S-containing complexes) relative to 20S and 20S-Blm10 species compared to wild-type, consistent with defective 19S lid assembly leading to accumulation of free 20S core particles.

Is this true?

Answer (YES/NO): YES